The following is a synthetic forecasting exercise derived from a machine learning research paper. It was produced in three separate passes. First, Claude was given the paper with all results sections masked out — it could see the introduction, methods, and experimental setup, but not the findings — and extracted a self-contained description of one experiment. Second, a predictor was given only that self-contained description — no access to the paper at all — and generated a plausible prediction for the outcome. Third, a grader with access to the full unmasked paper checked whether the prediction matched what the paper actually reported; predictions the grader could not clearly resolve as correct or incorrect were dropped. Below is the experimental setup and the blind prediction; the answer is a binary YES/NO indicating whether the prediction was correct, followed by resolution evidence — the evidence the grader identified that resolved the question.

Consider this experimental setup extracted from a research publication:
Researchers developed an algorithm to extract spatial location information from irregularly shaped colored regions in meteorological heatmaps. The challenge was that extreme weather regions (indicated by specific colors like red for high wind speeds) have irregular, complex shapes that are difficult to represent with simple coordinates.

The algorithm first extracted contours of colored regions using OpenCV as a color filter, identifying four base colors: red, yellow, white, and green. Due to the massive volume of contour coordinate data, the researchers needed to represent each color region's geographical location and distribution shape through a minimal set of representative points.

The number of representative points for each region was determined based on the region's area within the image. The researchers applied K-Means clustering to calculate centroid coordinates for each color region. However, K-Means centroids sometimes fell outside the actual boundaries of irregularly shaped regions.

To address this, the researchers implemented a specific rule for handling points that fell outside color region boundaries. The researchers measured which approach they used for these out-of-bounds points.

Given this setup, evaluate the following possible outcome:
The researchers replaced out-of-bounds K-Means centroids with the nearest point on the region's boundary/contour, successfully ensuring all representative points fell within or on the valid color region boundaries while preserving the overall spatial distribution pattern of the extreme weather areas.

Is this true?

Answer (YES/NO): NO